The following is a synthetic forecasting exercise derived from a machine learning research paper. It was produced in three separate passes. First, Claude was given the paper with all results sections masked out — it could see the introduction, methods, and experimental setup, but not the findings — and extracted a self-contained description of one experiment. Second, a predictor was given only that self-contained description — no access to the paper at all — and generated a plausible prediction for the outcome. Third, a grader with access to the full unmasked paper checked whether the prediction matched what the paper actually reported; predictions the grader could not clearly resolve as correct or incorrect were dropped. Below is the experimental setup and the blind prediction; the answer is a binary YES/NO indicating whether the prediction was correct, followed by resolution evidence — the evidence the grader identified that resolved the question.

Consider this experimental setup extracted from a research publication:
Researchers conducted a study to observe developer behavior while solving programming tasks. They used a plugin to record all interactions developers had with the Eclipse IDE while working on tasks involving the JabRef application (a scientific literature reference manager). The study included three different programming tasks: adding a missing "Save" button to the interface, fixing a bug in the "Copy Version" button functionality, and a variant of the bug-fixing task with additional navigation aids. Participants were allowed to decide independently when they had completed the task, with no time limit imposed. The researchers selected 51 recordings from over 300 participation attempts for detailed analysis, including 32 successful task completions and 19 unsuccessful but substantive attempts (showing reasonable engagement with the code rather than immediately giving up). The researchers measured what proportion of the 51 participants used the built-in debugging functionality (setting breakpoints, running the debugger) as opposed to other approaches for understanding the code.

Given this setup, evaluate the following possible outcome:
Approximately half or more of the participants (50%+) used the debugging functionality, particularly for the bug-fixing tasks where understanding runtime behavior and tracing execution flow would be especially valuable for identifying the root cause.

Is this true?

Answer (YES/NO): NO